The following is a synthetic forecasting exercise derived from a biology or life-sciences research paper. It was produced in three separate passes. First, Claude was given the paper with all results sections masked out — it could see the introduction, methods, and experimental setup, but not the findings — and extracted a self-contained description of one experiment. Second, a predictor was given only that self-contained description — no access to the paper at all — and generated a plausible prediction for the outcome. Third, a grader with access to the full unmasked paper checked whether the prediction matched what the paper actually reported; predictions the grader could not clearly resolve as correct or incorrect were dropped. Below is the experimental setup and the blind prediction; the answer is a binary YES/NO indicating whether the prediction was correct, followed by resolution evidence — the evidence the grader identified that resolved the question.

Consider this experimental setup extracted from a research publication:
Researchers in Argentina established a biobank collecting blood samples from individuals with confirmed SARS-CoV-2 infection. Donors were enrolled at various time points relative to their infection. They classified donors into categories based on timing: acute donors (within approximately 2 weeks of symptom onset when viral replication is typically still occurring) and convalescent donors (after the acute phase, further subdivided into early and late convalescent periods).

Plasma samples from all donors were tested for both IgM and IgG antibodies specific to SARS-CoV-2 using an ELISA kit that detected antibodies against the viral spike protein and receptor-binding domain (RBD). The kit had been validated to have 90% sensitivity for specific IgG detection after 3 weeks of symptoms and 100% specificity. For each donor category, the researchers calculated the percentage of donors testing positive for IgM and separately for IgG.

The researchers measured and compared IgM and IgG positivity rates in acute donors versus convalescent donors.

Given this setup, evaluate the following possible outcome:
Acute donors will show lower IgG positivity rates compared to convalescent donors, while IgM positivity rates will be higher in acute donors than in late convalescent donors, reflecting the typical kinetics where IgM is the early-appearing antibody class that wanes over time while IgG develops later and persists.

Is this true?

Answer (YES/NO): YES